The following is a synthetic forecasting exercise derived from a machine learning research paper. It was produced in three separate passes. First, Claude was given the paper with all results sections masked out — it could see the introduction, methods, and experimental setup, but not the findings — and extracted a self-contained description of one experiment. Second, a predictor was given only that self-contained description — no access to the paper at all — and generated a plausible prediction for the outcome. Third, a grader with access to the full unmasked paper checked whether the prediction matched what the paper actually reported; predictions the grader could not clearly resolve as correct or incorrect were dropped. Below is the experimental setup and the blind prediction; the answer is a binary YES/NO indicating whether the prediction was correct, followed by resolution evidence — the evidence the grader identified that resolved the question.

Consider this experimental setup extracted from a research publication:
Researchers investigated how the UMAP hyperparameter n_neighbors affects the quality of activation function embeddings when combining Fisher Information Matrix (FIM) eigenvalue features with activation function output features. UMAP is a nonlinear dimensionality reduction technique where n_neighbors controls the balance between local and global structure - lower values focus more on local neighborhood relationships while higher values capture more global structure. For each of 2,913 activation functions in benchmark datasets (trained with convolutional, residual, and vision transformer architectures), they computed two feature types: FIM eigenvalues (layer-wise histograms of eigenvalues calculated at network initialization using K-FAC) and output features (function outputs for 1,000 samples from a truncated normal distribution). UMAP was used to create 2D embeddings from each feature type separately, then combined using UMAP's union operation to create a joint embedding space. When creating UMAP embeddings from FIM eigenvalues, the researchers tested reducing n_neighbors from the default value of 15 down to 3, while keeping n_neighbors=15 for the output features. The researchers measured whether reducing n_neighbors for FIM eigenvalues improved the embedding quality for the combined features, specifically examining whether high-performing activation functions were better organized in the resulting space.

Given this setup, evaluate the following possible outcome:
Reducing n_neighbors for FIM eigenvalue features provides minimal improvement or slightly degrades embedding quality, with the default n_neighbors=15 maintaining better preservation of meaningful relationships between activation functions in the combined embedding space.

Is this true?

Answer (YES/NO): NO